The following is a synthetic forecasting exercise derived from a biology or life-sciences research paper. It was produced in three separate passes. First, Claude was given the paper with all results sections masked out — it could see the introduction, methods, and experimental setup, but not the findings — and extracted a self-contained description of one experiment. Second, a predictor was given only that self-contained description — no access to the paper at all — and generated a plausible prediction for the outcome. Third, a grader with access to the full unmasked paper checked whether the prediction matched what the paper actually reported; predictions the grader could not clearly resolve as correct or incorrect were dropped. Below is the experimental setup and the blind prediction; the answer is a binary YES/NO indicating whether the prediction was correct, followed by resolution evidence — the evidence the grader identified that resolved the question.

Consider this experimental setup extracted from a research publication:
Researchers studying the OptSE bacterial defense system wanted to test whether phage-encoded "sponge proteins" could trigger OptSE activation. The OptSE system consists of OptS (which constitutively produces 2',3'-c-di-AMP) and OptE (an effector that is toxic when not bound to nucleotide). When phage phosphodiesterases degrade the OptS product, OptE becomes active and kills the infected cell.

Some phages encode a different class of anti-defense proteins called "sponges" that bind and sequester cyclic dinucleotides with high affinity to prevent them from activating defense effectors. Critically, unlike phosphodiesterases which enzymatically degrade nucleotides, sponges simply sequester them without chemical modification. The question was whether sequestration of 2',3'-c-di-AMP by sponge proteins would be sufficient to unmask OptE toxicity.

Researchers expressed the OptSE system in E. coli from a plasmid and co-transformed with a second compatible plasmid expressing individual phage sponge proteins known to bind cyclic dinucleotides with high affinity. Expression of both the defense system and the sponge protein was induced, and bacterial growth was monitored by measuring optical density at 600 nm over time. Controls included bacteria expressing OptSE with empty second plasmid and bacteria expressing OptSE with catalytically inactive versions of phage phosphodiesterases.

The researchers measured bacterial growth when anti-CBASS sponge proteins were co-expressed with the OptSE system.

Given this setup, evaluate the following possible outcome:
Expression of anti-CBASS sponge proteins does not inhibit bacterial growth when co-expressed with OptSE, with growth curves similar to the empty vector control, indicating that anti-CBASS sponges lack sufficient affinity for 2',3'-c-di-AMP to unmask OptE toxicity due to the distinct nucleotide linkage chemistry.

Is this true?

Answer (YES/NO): NO